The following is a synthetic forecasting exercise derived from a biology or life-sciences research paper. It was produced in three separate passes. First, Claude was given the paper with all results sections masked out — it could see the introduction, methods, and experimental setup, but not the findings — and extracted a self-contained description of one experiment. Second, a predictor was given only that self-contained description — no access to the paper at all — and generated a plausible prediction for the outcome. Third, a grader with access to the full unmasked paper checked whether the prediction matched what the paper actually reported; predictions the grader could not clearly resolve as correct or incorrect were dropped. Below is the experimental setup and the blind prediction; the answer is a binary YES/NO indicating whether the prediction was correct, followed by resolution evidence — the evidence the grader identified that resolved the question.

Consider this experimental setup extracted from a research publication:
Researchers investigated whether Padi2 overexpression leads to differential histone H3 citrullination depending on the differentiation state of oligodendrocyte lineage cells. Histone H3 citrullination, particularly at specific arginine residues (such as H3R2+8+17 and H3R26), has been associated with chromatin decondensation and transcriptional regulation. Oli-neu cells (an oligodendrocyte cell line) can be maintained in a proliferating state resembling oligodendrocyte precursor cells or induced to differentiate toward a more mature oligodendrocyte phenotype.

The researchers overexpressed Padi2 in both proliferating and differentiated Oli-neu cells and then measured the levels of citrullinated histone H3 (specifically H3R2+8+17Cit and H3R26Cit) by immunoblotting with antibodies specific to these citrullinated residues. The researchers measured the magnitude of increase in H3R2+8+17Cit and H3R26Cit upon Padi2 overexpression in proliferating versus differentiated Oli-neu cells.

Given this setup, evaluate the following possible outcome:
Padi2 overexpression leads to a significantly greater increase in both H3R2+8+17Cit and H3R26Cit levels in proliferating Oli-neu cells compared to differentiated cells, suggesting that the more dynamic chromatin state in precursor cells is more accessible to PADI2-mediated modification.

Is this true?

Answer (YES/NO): NO